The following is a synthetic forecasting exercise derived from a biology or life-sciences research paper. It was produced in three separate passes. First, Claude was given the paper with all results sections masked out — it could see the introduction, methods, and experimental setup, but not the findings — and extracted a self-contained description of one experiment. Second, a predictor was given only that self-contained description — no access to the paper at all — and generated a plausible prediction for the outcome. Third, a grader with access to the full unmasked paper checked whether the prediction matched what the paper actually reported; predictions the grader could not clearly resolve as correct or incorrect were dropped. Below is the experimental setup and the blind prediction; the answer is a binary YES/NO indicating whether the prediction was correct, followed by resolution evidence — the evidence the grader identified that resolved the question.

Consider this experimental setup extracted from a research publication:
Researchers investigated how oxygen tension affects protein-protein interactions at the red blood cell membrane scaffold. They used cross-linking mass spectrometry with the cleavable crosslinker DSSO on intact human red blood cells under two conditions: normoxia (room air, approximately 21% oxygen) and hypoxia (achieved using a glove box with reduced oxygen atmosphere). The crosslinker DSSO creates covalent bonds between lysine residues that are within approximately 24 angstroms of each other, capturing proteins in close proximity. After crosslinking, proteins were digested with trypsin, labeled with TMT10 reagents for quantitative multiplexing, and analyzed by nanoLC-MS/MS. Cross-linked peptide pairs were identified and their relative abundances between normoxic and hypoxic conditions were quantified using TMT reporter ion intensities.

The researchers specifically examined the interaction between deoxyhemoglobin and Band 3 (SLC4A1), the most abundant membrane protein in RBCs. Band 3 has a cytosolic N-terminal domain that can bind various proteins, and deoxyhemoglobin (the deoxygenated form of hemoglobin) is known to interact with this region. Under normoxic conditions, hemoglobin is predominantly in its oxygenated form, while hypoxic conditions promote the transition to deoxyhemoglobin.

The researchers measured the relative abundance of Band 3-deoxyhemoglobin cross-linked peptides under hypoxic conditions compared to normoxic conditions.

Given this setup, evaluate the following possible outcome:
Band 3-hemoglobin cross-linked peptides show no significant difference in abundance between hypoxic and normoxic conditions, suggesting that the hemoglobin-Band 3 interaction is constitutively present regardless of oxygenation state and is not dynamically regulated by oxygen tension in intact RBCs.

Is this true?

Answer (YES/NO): NO